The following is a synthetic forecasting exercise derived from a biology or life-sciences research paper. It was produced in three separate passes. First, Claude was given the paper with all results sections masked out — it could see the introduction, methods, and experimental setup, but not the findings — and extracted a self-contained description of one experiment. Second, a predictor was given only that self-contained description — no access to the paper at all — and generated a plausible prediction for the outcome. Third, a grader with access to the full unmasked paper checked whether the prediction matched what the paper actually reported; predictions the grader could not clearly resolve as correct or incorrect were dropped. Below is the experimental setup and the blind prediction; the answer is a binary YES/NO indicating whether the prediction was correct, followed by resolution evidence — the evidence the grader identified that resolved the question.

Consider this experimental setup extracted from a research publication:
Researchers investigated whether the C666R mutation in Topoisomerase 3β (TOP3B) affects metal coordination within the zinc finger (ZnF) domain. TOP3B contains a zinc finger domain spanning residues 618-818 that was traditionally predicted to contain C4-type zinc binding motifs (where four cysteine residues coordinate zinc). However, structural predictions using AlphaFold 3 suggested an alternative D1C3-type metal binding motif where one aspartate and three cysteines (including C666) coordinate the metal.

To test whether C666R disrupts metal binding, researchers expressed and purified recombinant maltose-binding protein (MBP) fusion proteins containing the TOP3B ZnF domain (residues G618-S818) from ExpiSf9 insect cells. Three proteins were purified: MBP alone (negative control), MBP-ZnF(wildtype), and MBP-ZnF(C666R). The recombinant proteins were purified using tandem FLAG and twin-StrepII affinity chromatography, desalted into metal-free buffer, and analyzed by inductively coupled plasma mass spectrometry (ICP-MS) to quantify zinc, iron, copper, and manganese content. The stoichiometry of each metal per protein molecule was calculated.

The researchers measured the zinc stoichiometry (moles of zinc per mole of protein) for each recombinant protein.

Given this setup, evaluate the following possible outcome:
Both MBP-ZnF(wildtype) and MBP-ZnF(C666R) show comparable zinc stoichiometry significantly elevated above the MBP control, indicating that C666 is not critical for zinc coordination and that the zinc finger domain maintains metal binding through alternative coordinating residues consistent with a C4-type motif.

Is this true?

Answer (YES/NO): NO